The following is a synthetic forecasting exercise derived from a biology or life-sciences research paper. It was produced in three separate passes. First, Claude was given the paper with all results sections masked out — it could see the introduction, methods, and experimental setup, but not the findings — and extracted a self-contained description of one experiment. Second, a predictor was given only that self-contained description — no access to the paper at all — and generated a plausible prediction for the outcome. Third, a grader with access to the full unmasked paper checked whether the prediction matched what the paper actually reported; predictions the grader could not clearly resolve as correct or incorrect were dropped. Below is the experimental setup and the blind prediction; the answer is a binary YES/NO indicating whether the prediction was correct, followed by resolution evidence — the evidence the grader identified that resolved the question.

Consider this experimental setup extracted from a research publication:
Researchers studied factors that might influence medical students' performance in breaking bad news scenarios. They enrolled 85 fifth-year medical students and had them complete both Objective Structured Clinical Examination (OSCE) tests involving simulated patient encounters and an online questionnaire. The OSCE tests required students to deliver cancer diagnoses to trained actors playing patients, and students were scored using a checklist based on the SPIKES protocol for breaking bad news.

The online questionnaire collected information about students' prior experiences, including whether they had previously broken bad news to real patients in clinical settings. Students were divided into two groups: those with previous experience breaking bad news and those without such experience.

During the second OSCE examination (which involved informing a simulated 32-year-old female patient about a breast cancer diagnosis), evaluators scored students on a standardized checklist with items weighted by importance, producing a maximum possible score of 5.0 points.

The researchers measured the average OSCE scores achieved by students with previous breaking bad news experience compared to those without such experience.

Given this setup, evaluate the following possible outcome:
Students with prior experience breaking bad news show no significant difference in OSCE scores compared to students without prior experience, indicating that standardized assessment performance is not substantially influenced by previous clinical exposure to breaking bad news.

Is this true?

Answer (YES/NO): NO